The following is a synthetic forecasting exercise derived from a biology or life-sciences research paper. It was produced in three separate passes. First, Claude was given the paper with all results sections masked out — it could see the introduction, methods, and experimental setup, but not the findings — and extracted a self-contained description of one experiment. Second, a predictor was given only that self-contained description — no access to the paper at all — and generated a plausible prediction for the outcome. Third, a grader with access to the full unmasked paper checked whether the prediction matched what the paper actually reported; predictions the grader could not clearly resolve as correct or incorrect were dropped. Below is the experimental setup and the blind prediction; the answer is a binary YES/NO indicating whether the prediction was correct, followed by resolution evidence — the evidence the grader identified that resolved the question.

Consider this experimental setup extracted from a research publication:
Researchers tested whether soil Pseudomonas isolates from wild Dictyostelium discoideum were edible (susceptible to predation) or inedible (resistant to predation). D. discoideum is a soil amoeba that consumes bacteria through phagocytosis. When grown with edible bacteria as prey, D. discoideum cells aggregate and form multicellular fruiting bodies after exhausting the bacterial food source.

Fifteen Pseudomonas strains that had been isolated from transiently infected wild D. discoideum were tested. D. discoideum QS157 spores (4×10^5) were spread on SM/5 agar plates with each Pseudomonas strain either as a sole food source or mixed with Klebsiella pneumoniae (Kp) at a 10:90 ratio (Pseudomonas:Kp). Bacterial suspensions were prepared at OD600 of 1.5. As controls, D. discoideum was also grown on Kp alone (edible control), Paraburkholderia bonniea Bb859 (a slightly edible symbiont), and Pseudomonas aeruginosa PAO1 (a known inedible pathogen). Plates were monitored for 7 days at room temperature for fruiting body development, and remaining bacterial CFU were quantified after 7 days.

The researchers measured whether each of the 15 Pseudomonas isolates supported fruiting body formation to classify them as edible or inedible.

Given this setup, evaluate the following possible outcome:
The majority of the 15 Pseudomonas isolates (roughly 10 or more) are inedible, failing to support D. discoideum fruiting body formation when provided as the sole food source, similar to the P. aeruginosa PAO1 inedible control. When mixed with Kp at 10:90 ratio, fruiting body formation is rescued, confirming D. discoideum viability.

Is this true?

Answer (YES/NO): NO